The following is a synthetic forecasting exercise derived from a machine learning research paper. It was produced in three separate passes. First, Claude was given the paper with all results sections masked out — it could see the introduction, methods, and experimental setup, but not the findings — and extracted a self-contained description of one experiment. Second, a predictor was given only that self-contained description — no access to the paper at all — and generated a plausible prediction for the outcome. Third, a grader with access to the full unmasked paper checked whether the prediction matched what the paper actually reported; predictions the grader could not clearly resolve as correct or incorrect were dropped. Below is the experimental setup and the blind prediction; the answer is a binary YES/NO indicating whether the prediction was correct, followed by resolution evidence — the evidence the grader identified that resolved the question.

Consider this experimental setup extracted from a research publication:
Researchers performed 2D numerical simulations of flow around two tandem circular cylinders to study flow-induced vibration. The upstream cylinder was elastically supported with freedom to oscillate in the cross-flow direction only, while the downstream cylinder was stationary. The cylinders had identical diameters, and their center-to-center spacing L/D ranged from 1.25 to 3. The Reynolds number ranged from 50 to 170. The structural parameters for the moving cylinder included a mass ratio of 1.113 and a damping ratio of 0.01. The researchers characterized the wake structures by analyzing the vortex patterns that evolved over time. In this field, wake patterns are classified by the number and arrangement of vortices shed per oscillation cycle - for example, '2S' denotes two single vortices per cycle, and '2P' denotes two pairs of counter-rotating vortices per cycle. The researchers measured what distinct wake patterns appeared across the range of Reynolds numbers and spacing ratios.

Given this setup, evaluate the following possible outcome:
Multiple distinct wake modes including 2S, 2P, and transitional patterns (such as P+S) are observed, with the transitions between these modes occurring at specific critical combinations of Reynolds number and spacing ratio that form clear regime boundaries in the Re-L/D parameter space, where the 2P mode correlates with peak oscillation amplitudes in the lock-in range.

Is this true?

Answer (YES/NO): NO